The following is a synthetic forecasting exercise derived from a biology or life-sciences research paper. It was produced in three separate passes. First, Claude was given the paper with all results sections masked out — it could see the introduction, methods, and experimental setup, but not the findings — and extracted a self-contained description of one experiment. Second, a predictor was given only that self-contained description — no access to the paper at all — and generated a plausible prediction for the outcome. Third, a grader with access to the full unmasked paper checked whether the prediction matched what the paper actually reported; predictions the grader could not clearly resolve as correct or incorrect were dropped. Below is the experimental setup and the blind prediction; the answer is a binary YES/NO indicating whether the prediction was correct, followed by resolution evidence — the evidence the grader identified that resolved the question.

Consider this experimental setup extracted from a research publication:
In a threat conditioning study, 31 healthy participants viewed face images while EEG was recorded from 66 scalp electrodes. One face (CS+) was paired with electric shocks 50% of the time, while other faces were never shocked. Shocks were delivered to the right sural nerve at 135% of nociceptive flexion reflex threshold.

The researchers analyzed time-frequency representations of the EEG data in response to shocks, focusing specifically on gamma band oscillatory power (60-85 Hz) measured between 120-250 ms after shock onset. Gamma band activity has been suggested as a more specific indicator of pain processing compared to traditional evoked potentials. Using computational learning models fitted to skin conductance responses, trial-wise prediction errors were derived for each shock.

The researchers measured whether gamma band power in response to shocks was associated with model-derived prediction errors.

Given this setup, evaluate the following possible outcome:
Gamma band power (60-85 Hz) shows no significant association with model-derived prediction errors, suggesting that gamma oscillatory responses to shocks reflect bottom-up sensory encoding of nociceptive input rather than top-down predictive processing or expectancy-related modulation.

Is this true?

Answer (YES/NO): NO